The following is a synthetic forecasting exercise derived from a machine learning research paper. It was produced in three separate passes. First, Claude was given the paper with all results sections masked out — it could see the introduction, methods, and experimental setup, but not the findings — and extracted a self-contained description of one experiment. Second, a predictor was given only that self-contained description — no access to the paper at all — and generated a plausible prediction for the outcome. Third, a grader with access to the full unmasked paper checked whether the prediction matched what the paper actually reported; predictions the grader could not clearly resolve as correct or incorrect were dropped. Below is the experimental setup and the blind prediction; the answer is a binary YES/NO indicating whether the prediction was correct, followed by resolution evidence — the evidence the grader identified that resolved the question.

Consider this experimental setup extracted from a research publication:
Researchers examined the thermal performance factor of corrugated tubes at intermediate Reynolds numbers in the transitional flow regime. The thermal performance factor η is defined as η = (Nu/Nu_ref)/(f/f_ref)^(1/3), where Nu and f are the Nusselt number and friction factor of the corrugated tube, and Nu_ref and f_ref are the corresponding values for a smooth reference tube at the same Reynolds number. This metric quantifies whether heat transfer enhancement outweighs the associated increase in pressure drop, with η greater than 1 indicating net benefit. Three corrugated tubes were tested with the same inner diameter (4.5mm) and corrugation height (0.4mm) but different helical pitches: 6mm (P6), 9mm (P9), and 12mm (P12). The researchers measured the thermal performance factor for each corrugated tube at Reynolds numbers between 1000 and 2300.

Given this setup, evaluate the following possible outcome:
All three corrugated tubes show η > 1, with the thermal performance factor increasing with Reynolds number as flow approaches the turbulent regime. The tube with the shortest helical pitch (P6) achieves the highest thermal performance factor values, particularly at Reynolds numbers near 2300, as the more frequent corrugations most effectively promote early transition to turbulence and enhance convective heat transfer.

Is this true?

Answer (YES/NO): NO